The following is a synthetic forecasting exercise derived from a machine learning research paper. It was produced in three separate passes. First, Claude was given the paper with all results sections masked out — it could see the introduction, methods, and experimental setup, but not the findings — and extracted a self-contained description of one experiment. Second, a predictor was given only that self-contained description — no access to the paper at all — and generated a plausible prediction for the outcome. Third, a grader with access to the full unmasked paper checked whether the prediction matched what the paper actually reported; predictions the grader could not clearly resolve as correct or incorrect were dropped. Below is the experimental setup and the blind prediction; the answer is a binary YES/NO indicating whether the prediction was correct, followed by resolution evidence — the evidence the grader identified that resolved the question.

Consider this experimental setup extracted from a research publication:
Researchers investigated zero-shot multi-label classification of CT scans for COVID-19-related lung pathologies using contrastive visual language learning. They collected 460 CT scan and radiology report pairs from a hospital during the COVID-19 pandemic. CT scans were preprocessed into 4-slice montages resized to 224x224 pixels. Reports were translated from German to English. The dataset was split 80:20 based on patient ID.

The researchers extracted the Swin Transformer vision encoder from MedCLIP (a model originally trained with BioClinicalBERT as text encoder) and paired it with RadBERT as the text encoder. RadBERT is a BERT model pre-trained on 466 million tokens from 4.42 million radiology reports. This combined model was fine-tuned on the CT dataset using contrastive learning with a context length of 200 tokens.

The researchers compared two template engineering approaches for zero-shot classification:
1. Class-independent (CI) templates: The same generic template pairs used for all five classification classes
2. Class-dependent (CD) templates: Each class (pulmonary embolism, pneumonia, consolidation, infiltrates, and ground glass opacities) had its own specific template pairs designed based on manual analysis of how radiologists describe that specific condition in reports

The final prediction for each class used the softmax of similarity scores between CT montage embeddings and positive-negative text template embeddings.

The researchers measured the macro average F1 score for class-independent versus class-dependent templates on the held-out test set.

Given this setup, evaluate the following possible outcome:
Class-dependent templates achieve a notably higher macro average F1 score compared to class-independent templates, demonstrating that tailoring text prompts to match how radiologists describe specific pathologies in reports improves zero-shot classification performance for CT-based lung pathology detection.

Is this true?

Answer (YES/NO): NO